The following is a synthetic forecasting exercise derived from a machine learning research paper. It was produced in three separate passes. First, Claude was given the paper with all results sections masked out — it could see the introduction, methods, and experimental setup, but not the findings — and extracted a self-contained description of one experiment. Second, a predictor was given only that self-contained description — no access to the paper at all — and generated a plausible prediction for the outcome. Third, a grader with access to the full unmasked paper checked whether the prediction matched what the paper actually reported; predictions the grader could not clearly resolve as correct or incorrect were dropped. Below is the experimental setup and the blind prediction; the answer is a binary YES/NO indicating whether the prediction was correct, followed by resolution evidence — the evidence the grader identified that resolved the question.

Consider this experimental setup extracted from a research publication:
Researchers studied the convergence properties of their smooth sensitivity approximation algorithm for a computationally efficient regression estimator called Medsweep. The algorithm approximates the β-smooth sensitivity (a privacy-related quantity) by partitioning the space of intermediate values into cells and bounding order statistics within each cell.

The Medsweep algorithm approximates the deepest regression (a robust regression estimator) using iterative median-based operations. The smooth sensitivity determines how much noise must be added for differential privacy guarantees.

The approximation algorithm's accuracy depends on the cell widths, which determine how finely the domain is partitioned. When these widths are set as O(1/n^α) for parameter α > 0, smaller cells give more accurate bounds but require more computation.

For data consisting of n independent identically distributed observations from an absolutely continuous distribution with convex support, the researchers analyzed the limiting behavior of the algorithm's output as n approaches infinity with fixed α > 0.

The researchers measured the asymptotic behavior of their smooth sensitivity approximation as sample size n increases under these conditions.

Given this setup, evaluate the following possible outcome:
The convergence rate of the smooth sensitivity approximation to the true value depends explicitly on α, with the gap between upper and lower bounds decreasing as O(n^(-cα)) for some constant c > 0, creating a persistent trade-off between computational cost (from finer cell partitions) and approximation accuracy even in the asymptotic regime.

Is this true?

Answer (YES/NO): NO